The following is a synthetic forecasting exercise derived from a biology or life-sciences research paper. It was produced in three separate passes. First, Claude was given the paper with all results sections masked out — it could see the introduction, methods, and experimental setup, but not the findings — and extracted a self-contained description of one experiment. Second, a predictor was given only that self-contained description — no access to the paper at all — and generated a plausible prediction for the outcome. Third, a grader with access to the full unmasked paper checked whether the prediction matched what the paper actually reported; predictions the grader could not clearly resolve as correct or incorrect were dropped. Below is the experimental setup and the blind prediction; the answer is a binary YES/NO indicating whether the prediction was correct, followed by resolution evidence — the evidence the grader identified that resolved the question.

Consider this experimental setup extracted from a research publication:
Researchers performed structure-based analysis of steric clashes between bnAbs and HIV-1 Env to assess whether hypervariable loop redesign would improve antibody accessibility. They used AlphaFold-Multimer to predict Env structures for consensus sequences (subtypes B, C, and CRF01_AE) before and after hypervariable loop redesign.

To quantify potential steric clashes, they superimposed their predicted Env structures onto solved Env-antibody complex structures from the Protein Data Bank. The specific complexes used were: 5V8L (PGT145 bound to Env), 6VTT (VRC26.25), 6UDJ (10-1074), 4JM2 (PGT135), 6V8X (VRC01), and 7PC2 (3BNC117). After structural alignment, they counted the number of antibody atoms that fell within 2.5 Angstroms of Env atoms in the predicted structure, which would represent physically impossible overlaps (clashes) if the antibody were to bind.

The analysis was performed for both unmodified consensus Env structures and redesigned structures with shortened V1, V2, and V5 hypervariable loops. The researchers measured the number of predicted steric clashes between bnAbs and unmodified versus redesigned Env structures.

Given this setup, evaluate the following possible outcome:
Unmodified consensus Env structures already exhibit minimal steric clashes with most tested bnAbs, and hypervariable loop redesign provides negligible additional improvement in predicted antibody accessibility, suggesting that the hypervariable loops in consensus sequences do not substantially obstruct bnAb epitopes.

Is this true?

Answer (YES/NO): NO